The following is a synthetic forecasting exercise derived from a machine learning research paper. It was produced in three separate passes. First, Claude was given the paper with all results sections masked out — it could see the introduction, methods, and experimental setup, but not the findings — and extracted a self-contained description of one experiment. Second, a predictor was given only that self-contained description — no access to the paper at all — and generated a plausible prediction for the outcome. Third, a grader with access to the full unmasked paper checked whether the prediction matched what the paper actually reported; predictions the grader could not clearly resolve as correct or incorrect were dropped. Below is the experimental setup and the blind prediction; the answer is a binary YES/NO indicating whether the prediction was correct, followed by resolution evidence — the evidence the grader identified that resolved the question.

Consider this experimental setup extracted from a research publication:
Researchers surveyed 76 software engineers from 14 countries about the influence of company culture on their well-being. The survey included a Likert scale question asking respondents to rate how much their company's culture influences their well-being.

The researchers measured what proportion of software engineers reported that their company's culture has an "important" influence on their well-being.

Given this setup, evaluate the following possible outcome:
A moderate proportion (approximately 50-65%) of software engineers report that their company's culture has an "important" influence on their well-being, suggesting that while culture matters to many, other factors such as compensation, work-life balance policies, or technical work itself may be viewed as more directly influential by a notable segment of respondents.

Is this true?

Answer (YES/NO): NO